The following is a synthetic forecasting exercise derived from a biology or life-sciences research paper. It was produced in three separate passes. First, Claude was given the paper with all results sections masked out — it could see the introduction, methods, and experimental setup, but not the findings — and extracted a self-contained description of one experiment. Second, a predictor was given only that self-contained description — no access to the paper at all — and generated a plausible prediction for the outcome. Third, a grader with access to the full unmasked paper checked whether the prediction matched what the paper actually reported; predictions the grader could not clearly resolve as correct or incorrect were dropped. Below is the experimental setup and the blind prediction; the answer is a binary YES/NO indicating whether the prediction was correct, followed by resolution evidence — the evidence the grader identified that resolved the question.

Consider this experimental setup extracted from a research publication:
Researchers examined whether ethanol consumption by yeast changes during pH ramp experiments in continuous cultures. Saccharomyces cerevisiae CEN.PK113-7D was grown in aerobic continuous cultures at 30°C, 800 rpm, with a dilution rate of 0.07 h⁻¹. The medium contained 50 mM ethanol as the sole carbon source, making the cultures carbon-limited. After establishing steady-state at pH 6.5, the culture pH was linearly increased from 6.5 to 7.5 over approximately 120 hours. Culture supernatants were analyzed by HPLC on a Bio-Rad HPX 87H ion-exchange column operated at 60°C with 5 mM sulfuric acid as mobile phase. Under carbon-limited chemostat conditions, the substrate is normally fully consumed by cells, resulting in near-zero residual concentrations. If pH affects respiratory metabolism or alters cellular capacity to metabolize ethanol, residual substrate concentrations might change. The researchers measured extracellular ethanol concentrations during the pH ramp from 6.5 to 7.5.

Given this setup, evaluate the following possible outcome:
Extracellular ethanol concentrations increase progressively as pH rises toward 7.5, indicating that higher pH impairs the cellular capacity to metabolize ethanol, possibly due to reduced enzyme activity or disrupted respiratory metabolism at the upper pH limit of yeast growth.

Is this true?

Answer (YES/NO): NO